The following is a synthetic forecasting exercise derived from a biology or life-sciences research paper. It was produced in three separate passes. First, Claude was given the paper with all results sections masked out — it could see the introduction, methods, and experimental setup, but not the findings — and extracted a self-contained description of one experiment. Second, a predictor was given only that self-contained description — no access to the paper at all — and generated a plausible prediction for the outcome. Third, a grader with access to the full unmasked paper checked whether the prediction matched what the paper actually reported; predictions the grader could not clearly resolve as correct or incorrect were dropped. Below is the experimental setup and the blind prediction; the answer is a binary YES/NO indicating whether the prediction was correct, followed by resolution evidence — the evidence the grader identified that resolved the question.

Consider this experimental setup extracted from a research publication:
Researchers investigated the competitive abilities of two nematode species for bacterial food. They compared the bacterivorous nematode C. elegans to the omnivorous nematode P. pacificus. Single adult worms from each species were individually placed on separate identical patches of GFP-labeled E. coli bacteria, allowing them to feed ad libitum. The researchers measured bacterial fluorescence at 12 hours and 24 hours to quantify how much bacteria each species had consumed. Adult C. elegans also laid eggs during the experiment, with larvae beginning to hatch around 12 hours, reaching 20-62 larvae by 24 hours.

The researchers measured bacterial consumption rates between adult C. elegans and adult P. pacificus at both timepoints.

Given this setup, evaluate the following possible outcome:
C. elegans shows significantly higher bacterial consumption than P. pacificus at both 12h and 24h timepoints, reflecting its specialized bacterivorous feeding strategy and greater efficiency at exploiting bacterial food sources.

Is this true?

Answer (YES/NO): YES